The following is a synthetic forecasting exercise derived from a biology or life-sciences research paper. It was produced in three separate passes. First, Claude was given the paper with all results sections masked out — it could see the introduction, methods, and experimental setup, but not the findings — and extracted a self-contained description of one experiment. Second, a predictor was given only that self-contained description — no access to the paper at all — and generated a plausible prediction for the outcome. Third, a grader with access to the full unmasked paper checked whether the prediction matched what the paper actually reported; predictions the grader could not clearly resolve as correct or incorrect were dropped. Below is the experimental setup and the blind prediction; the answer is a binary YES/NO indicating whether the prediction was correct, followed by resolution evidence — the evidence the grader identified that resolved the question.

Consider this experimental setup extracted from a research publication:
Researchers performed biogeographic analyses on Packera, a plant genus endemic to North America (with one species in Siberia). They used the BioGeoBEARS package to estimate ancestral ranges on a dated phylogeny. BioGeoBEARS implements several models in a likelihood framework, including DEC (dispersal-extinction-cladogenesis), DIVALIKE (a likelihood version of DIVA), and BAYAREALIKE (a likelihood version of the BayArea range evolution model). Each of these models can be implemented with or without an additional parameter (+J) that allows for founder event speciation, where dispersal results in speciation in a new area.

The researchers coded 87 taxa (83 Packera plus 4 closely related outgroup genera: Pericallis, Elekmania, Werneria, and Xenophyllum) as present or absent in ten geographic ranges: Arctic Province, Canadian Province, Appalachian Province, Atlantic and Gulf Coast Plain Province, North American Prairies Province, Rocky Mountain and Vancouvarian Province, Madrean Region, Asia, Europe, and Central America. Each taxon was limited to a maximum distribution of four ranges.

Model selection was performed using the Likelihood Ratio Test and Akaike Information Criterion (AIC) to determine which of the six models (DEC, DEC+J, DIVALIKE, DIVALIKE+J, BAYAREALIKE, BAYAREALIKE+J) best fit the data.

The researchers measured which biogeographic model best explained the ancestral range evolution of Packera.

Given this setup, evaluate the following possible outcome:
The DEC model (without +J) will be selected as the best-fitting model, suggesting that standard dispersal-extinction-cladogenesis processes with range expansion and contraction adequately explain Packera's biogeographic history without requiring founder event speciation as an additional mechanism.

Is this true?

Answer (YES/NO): NO